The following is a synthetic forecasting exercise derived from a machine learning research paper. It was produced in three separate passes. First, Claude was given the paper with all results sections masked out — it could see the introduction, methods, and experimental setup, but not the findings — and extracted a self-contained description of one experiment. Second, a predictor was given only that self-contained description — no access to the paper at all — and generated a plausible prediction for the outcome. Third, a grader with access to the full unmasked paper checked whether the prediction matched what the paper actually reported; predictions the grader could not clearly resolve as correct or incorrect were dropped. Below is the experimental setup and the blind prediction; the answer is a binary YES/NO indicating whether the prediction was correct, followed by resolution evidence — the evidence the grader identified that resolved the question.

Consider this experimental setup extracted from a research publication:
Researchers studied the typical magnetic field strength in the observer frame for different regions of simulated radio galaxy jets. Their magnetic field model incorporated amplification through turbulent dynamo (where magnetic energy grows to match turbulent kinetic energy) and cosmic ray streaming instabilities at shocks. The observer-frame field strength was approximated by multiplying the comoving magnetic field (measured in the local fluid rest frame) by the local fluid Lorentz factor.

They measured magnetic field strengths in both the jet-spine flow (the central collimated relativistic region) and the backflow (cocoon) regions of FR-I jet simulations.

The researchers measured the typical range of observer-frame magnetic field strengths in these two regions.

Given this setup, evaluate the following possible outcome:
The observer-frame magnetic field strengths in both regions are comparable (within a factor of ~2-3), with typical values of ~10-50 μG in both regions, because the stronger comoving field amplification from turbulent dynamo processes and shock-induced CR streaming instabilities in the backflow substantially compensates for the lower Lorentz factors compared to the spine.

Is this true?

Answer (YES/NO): NO